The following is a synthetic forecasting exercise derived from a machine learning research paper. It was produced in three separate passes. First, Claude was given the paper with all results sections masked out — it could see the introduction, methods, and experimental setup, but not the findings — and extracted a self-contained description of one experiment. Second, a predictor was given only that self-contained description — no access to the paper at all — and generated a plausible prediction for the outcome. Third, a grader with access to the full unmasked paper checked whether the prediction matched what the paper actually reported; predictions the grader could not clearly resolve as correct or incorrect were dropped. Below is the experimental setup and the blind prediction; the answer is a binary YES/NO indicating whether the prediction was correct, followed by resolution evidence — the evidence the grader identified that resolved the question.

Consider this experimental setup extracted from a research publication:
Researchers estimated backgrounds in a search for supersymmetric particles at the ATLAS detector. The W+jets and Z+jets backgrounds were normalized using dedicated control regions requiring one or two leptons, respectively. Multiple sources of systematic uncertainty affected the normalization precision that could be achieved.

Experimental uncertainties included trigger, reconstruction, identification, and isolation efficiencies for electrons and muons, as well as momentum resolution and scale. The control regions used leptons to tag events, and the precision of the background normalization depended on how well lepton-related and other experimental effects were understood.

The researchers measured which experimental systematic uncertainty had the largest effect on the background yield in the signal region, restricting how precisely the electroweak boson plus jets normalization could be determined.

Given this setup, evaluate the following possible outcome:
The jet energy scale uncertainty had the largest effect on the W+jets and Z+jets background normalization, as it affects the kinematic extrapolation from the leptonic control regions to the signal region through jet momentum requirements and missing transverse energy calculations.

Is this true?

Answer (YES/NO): NO